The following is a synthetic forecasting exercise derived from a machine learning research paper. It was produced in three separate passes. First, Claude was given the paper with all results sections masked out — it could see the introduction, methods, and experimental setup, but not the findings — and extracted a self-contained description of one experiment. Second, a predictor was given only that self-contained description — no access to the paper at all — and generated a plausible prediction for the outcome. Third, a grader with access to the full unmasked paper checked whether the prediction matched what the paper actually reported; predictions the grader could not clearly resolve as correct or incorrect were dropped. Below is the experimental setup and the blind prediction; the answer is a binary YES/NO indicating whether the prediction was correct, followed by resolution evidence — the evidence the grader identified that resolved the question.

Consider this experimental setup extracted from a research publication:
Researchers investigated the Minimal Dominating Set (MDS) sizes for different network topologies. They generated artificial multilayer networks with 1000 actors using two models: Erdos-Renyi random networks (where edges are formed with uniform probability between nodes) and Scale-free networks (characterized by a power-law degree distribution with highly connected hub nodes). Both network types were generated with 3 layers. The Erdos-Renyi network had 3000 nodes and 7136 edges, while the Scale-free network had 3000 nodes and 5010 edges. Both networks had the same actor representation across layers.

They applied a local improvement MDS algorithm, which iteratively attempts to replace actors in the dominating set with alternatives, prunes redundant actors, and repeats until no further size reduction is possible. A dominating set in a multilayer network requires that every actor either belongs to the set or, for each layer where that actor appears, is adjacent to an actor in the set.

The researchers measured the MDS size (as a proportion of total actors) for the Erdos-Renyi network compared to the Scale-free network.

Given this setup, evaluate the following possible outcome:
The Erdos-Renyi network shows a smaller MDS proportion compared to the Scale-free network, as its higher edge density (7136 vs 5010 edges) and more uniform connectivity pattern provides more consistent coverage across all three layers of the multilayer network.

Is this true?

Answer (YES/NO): YES